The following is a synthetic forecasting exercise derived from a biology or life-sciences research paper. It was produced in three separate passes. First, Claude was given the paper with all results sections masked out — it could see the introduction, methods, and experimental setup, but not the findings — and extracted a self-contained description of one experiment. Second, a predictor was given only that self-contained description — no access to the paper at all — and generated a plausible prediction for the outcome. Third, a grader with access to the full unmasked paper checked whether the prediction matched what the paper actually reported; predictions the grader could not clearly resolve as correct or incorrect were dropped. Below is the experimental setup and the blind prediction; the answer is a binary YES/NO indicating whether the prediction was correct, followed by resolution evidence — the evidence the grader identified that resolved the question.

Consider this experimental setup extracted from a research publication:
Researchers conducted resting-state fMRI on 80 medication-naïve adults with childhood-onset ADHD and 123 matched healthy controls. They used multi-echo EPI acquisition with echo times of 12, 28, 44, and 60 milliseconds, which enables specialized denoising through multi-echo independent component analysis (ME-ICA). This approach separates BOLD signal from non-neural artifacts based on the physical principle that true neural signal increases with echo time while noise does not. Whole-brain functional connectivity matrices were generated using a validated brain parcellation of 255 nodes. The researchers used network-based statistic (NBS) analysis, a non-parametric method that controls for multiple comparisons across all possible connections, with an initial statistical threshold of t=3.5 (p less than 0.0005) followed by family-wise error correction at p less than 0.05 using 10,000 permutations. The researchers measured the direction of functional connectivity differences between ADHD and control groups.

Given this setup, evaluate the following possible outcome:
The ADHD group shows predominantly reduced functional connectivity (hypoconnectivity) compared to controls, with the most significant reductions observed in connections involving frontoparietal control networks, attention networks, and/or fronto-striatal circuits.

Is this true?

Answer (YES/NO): NO